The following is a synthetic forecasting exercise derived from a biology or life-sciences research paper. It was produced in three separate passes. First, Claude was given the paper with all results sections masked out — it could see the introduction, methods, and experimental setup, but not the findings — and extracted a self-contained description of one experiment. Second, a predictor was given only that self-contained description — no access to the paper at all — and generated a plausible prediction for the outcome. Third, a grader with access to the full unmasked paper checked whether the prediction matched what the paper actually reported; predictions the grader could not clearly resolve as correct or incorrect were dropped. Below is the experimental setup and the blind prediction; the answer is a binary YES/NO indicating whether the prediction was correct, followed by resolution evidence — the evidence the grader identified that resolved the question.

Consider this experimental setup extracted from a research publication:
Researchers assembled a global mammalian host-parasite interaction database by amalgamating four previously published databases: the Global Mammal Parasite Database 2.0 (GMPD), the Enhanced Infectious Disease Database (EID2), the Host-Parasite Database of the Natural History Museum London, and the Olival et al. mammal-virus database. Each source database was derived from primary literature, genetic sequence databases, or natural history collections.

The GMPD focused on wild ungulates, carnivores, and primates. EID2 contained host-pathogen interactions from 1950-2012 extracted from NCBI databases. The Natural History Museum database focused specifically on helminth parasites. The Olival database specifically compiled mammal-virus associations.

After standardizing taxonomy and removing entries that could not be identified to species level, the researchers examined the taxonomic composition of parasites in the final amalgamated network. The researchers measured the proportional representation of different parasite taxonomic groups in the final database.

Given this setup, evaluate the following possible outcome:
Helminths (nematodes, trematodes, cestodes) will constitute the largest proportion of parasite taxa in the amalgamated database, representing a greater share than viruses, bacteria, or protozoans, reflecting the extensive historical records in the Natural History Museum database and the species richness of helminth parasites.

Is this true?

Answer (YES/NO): YES